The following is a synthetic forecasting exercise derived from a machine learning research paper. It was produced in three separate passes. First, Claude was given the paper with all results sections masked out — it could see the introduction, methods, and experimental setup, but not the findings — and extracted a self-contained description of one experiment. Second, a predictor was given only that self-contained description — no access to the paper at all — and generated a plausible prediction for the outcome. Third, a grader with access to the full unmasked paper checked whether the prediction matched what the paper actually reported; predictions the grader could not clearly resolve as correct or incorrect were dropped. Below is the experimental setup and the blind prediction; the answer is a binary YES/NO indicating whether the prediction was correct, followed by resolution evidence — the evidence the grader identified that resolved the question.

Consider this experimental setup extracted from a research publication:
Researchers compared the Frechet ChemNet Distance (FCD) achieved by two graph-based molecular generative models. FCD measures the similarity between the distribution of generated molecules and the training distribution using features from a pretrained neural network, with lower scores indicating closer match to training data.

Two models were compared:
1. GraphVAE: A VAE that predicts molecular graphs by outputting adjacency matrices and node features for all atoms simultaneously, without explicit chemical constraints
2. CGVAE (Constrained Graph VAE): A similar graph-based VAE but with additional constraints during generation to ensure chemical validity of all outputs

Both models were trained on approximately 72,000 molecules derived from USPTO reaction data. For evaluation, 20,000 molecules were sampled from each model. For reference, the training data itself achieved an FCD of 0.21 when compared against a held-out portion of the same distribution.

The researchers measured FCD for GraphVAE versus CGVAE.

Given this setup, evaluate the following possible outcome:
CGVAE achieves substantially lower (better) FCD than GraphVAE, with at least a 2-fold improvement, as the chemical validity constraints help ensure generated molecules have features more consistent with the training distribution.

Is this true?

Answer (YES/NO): NO